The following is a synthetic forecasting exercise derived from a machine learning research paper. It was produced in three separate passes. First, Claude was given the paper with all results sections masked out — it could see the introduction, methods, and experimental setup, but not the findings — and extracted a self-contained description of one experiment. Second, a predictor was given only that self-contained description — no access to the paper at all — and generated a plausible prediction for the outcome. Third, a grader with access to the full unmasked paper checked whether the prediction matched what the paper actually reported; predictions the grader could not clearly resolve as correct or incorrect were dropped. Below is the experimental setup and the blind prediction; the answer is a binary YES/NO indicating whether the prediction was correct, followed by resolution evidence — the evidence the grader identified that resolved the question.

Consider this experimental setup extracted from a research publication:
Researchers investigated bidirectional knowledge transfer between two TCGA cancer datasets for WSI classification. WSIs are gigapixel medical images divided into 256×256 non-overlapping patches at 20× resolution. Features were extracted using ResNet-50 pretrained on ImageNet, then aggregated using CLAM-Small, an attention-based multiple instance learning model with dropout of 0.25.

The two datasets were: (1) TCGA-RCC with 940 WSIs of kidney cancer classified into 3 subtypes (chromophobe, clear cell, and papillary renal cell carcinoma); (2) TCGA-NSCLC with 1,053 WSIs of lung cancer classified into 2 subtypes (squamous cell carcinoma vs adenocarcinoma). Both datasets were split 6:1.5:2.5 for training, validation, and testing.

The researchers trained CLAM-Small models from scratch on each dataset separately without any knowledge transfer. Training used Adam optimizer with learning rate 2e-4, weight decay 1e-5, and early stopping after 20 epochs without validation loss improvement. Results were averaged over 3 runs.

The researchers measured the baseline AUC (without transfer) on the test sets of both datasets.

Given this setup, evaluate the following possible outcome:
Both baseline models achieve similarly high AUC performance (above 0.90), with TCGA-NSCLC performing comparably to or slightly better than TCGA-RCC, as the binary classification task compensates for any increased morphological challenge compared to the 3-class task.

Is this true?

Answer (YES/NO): NO